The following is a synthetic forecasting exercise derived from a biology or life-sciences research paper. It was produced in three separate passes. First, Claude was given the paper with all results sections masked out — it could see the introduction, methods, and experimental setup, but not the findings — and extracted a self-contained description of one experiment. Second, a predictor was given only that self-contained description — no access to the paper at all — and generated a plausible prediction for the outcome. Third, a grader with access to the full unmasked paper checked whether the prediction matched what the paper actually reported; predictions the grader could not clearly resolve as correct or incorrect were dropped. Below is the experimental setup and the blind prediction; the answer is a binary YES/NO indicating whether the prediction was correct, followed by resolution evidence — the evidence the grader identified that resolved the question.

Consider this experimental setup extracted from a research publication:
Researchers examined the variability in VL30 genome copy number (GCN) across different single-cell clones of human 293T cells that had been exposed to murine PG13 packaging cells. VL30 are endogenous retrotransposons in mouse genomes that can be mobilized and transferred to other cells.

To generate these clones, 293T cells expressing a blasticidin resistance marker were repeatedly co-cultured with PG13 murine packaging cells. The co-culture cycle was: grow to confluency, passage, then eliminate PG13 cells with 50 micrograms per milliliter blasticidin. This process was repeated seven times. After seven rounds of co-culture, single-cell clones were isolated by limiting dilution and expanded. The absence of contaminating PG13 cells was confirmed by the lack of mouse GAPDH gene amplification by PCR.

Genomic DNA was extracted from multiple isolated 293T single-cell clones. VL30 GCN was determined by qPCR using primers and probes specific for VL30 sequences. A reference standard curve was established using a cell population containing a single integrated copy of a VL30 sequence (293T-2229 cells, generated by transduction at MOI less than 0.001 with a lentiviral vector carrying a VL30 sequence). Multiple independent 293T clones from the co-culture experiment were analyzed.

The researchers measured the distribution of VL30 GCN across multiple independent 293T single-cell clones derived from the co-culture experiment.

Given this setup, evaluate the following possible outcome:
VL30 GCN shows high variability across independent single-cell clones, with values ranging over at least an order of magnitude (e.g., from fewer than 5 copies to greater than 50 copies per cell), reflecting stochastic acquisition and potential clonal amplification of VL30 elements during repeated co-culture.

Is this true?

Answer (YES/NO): NO